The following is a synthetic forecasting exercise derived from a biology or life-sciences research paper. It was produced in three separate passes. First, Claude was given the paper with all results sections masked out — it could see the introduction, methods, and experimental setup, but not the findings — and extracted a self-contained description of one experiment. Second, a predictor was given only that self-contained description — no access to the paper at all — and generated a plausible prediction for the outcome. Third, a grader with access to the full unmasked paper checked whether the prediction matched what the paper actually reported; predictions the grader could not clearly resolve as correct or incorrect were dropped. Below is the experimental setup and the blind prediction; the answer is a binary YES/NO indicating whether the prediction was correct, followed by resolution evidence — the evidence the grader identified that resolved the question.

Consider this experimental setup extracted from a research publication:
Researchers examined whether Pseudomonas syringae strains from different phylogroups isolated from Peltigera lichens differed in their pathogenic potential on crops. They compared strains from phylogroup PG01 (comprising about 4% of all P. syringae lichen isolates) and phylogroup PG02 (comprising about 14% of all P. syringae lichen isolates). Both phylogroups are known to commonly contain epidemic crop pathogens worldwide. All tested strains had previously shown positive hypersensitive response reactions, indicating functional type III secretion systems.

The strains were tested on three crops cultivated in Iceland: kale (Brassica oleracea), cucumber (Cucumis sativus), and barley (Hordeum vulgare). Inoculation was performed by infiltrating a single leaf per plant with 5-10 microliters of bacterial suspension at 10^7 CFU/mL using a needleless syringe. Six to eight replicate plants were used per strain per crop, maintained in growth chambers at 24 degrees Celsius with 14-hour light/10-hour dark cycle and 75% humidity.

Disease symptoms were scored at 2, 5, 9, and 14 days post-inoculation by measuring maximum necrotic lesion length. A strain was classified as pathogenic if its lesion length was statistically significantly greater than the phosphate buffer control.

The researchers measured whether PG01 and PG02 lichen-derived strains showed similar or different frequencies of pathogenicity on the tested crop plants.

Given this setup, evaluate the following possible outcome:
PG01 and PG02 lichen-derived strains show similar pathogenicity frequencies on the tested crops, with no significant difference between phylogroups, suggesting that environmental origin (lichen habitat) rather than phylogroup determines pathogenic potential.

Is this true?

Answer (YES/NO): NO